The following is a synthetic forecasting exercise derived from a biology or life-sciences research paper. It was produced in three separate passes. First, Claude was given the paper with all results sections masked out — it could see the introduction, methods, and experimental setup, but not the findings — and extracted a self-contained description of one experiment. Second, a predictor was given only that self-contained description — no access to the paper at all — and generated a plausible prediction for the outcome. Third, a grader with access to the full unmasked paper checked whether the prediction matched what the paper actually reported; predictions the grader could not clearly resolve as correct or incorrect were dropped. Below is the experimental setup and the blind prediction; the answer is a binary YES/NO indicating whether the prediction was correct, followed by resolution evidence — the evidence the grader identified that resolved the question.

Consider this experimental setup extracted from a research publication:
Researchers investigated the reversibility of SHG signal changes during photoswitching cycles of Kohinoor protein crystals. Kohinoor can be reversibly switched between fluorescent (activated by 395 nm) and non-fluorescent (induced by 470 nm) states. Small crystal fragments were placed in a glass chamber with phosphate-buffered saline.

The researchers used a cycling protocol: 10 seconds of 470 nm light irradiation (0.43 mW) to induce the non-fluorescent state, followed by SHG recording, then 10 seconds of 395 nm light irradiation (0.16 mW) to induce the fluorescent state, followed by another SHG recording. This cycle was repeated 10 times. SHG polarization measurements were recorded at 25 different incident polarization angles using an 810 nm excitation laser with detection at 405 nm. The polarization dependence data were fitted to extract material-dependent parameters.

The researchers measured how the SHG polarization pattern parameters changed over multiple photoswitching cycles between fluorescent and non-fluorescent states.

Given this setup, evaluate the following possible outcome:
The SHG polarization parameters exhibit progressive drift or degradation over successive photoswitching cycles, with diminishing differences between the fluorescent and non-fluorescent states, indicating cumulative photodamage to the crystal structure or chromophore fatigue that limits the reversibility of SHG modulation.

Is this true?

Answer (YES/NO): NO